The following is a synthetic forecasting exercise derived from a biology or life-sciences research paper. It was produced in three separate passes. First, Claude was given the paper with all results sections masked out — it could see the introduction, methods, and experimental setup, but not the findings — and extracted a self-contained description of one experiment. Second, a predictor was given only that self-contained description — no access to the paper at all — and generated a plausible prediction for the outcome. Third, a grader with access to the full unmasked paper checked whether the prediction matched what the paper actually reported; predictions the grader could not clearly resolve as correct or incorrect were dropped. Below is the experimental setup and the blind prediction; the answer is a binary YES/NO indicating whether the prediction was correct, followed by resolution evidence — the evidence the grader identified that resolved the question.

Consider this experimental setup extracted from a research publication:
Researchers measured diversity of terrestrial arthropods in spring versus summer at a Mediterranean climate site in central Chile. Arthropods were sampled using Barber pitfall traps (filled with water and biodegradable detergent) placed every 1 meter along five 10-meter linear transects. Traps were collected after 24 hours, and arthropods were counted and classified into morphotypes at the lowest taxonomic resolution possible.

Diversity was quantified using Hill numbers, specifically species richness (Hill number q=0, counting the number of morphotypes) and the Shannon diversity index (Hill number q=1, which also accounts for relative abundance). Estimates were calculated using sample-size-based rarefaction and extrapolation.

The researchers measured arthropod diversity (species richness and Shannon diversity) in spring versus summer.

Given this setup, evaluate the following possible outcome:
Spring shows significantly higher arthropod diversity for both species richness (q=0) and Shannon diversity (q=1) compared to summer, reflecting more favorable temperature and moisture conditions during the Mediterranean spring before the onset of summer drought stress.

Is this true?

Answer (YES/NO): NO